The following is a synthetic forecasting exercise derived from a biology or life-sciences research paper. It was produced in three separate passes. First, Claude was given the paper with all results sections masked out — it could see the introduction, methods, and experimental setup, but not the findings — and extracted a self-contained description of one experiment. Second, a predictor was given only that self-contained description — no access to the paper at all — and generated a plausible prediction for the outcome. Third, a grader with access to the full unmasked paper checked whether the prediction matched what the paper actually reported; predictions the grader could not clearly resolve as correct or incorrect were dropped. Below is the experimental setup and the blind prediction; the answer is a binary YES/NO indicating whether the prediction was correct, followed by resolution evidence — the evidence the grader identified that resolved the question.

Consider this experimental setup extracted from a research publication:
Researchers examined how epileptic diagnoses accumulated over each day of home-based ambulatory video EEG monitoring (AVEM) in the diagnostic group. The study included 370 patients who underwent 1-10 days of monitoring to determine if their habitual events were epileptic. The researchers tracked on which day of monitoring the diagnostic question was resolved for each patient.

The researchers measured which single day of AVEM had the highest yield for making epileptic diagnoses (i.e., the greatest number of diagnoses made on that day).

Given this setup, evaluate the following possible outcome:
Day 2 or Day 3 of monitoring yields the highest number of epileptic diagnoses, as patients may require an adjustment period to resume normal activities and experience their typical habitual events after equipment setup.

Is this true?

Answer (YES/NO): NO